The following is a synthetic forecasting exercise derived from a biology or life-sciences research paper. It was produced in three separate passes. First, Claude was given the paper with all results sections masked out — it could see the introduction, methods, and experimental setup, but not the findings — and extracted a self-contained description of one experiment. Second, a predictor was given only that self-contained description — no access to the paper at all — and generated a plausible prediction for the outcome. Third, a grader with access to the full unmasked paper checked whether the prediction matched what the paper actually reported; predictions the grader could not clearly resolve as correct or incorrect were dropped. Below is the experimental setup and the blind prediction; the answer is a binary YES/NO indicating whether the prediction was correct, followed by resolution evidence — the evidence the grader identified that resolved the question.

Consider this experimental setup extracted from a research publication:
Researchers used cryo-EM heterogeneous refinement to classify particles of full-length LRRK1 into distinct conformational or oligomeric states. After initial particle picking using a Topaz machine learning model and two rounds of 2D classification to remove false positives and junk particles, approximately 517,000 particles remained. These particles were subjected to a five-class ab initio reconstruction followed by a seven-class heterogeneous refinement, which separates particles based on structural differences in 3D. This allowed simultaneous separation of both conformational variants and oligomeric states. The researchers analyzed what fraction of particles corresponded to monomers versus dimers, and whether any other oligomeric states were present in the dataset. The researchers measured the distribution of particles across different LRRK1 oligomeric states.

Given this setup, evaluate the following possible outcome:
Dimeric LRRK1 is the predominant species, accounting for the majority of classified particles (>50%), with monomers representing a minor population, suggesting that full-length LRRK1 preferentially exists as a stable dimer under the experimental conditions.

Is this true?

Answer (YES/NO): NO